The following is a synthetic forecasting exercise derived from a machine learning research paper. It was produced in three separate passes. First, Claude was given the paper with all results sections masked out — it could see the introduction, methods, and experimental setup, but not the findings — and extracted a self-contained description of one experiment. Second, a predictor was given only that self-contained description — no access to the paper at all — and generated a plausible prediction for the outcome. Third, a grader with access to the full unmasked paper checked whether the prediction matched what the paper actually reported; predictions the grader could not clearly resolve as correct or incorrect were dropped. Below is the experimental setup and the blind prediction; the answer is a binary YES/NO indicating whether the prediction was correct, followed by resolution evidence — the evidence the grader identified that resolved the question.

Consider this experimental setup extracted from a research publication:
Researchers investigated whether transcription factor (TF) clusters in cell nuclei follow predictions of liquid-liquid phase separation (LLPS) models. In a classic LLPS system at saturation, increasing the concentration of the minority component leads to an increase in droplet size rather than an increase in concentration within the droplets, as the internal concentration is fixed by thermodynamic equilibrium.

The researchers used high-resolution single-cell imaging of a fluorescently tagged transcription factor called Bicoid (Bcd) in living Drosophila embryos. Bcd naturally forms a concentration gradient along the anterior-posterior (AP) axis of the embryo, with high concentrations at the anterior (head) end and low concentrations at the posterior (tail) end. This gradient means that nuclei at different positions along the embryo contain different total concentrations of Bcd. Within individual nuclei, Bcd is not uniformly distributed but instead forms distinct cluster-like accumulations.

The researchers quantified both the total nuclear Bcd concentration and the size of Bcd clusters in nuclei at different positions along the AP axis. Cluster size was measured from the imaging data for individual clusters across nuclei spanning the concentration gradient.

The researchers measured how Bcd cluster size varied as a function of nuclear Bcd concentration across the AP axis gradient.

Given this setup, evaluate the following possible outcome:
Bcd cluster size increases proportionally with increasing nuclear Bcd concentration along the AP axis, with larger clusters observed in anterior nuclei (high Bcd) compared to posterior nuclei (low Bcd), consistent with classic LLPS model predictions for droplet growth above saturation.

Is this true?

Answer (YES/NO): NO